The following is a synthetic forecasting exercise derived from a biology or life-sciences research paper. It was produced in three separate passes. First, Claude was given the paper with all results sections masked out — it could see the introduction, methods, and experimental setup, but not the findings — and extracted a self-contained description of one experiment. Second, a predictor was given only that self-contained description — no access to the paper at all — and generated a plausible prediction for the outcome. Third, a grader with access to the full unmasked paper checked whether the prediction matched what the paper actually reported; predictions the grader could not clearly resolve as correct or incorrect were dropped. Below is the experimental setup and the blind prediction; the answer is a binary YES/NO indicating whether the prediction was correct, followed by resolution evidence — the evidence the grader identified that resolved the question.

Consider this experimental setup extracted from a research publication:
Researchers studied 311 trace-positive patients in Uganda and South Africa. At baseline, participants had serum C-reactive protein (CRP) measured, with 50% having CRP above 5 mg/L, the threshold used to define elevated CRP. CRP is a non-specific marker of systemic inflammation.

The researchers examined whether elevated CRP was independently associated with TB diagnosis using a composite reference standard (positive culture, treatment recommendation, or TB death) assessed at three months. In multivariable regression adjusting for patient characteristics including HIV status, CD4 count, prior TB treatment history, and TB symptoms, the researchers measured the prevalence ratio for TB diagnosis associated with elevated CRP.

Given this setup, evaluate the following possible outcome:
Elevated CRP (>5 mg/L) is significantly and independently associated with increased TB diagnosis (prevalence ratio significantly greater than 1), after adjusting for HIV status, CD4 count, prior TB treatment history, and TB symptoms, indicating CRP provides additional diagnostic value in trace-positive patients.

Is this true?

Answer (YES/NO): YES